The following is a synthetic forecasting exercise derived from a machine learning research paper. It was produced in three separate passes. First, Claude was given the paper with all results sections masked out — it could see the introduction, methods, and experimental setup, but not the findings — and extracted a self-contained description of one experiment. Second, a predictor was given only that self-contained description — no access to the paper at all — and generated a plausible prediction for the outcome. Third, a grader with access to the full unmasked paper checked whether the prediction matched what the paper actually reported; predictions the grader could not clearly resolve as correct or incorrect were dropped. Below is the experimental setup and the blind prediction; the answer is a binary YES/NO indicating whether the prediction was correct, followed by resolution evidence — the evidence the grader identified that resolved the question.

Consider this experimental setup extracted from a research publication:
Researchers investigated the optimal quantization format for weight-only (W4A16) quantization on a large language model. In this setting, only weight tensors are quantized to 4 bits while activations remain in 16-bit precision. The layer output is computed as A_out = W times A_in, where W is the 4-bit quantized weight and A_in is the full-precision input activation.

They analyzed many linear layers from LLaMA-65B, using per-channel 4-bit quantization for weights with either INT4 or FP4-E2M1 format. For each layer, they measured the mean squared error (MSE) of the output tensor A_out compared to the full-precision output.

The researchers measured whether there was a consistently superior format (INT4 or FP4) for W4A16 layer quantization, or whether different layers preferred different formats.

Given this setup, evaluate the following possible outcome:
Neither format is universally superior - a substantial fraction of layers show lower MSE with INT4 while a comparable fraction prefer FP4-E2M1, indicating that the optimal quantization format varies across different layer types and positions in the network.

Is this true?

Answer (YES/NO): YES